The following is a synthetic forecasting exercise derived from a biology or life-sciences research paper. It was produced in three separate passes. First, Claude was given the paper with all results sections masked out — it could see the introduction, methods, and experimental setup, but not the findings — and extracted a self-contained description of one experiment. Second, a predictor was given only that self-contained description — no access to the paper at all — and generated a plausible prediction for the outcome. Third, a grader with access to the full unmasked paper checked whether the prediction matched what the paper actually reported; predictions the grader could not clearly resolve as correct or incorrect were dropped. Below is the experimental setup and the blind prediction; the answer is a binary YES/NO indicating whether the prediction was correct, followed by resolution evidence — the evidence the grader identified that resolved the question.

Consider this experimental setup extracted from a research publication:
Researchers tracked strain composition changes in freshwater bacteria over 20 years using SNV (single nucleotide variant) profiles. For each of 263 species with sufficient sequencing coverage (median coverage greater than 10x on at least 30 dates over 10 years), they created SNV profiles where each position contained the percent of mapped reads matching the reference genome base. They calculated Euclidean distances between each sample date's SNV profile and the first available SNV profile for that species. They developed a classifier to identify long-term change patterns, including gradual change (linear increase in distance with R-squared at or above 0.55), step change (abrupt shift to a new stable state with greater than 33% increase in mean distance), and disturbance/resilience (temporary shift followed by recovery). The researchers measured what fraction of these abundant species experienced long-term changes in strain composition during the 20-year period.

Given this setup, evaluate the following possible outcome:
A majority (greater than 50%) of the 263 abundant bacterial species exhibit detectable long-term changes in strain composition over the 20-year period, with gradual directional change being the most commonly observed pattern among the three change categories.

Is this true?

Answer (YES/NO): NO